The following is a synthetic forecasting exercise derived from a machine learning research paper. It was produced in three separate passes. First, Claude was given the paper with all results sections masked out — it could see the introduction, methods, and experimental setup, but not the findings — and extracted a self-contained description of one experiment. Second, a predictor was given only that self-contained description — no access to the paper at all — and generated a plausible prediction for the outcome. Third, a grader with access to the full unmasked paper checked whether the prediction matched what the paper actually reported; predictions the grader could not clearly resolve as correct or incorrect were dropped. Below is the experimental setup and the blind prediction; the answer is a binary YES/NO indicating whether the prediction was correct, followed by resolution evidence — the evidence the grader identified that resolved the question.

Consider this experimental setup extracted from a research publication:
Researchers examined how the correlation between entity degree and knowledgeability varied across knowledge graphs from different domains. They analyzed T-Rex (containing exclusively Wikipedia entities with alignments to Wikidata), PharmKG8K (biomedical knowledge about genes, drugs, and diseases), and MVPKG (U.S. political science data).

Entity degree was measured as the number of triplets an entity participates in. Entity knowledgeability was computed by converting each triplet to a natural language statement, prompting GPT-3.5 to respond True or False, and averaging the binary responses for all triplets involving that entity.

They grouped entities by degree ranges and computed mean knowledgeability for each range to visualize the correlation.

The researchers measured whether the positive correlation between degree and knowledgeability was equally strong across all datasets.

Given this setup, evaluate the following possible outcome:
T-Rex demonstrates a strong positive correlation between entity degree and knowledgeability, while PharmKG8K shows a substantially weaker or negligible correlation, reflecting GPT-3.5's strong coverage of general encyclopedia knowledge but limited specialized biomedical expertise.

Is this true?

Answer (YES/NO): NO